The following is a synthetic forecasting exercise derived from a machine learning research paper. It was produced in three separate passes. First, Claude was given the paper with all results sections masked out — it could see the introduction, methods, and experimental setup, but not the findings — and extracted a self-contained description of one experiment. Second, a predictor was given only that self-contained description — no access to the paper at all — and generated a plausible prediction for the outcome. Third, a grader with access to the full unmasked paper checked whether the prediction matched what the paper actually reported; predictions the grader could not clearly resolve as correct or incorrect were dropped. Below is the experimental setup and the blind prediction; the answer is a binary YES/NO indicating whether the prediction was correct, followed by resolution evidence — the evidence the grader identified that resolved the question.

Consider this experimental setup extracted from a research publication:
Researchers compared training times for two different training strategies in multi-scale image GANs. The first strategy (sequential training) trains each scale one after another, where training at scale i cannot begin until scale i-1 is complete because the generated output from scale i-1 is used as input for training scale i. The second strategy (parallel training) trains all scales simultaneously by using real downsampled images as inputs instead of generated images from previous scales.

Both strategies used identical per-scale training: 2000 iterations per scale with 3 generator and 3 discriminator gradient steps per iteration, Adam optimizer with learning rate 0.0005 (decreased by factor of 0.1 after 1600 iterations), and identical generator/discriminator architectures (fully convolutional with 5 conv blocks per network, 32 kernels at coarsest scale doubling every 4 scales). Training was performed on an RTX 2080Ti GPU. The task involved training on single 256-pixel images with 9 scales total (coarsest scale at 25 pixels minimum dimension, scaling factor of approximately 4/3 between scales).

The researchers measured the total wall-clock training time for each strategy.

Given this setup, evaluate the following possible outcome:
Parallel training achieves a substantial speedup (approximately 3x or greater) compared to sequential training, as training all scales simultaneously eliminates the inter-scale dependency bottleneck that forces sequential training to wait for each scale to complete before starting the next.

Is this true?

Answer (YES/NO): YES